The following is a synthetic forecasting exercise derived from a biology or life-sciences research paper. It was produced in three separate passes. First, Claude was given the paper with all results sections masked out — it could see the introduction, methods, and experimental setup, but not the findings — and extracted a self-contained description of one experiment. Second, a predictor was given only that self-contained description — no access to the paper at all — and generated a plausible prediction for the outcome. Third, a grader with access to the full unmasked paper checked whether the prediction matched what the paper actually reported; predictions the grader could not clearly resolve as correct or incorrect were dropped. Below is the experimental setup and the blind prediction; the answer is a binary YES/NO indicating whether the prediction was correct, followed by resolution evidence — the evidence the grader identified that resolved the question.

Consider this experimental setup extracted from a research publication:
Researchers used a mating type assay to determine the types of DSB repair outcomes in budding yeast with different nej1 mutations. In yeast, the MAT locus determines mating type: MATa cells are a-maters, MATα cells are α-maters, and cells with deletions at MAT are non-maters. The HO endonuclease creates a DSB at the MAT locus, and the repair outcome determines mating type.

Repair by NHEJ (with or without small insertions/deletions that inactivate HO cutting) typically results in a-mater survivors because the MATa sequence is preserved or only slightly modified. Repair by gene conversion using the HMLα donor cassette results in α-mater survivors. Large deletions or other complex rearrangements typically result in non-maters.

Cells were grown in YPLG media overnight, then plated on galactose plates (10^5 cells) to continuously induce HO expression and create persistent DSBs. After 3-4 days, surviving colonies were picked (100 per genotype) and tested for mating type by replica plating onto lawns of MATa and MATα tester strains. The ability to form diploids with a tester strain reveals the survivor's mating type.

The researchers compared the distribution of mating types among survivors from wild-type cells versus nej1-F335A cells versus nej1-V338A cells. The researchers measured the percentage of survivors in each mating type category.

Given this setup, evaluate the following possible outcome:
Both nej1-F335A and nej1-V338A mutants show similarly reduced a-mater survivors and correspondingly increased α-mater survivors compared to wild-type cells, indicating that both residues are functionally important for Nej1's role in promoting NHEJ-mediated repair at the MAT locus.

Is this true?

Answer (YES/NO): NO